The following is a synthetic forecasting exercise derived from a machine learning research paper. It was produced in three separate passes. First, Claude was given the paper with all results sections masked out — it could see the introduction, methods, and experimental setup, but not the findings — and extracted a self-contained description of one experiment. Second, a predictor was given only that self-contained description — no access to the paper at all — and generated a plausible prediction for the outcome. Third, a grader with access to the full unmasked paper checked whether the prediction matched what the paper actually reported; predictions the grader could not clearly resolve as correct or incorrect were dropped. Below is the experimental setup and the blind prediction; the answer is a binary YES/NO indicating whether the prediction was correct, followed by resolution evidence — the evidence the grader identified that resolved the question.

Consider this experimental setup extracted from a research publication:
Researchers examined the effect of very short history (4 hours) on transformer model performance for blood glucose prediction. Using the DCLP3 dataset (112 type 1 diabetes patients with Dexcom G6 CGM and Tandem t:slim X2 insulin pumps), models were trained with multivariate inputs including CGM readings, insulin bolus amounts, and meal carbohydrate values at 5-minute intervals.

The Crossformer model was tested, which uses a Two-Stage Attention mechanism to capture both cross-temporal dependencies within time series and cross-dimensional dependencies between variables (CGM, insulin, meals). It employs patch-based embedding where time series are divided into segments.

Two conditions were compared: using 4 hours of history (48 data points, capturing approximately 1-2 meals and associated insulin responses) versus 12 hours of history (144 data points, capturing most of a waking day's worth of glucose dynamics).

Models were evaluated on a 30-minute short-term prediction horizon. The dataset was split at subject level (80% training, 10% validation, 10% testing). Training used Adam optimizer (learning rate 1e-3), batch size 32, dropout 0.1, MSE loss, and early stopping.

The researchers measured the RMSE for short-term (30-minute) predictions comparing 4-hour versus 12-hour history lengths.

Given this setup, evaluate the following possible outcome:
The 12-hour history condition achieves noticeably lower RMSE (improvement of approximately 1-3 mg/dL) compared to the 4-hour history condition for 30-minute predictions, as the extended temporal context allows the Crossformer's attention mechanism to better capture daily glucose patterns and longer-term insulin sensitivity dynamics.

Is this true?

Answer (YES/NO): NO